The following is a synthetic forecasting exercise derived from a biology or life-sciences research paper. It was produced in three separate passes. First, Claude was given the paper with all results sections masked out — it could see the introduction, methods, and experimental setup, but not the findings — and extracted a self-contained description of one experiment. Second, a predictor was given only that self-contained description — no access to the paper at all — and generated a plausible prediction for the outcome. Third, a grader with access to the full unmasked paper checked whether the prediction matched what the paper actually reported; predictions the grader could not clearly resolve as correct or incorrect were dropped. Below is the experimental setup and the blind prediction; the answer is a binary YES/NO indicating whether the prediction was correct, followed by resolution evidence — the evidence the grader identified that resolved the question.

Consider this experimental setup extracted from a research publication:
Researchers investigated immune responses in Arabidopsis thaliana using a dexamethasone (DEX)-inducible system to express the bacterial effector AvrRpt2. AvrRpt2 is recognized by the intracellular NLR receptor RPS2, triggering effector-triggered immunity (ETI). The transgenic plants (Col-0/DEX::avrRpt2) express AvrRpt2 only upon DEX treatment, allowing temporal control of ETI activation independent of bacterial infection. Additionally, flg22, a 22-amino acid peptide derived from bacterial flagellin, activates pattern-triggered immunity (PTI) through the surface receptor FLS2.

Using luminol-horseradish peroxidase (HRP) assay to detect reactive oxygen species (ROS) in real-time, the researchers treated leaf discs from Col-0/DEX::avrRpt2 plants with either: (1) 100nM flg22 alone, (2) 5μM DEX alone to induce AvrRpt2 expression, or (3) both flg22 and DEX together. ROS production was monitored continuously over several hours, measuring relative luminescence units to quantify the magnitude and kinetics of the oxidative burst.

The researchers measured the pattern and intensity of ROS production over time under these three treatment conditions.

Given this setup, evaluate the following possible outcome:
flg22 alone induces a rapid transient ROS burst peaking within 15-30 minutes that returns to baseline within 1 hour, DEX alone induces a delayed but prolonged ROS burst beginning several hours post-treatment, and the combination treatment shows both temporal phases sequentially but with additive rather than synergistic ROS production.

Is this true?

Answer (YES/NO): NO